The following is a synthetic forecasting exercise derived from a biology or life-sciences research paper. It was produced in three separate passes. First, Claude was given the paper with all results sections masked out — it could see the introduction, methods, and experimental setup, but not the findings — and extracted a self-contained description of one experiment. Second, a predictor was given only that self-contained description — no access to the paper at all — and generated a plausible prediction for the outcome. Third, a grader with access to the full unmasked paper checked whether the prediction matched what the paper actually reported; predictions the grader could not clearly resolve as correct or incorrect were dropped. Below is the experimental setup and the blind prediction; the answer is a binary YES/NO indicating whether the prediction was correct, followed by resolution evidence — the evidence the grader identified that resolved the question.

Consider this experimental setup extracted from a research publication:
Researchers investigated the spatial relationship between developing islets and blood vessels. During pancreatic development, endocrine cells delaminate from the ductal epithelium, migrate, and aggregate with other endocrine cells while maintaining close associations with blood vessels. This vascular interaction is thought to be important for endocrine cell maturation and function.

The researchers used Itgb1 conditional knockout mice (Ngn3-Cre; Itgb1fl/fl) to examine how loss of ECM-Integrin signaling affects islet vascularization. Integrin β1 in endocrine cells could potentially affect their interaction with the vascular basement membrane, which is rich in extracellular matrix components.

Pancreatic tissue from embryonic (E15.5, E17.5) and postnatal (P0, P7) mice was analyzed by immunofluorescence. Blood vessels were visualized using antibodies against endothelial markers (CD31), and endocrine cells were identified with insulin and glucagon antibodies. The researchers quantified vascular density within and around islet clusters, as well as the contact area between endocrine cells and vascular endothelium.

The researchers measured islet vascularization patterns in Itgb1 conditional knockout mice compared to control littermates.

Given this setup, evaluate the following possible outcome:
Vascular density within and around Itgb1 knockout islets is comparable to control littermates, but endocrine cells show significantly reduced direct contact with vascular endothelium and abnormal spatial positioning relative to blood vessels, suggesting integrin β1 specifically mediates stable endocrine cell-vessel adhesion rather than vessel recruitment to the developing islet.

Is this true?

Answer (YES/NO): NO